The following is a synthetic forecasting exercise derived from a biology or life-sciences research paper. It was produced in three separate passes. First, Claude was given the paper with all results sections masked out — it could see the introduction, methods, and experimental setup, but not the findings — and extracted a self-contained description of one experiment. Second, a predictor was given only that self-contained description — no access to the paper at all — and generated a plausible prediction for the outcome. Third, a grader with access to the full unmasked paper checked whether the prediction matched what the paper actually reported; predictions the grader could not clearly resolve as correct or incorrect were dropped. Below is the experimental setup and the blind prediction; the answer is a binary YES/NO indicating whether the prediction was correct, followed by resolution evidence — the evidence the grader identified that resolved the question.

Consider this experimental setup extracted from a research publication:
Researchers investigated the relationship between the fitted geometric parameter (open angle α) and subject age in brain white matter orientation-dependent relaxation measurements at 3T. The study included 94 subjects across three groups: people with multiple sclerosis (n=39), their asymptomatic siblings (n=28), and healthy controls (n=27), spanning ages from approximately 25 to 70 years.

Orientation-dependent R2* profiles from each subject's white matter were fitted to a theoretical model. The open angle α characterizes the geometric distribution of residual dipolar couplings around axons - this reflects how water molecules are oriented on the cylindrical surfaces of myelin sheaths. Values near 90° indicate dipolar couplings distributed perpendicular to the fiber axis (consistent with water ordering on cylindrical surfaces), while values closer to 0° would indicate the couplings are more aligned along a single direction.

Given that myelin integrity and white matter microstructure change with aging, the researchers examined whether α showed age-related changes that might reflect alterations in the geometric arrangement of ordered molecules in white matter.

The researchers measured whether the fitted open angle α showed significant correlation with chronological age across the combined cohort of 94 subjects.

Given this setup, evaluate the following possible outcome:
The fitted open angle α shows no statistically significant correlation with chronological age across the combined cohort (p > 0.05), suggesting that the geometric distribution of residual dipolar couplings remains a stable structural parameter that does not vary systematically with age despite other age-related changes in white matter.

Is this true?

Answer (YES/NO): NO